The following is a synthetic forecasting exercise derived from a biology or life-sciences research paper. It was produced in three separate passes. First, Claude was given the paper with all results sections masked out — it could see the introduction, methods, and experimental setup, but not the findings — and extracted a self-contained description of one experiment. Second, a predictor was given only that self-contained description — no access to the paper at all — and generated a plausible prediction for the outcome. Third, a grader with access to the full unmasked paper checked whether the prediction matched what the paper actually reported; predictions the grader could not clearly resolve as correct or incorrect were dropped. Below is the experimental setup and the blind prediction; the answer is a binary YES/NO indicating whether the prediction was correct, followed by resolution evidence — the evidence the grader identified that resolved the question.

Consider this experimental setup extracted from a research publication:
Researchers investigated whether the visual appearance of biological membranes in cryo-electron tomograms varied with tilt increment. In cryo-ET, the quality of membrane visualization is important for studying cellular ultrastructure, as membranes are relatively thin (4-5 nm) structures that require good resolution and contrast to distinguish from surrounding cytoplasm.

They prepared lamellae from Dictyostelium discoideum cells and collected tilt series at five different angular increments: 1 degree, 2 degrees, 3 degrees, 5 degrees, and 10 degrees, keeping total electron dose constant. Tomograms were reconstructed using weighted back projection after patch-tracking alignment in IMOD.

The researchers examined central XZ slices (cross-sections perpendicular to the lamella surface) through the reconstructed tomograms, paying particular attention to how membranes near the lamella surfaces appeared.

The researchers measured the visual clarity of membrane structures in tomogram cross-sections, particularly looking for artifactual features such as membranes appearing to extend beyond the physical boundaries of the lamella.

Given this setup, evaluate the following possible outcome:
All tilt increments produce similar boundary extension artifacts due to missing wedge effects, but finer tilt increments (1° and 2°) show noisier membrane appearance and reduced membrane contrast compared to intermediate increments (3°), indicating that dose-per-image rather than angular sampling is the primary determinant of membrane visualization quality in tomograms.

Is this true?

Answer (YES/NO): NO